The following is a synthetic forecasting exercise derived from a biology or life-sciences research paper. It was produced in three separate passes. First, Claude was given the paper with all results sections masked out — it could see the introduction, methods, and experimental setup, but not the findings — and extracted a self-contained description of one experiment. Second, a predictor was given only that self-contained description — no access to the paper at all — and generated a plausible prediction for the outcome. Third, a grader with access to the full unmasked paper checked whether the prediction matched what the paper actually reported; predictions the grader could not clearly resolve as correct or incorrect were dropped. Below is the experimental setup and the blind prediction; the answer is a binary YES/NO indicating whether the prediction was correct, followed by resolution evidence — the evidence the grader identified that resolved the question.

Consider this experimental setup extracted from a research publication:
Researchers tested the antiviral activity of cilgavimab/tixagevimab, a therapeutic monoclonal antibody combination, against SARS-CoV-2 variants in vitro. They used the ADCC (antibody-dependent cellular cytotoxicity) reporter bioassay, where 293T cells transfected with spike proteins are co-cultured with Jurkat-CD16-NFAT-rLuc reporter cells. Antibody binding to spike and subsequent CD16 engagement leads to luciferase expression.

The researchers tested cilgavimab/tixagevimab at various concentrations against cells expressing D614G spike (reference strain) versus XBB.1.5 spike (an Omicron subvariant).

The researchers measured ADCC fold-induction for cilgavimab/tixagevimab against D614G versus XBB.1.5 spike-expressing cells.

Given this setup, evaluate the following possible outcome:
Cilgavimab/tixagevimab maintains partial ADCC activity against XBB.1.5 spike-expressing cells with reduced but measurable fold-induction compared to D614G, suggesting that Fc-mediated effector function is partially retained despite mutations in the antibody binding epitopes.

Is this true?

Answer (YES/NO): NO